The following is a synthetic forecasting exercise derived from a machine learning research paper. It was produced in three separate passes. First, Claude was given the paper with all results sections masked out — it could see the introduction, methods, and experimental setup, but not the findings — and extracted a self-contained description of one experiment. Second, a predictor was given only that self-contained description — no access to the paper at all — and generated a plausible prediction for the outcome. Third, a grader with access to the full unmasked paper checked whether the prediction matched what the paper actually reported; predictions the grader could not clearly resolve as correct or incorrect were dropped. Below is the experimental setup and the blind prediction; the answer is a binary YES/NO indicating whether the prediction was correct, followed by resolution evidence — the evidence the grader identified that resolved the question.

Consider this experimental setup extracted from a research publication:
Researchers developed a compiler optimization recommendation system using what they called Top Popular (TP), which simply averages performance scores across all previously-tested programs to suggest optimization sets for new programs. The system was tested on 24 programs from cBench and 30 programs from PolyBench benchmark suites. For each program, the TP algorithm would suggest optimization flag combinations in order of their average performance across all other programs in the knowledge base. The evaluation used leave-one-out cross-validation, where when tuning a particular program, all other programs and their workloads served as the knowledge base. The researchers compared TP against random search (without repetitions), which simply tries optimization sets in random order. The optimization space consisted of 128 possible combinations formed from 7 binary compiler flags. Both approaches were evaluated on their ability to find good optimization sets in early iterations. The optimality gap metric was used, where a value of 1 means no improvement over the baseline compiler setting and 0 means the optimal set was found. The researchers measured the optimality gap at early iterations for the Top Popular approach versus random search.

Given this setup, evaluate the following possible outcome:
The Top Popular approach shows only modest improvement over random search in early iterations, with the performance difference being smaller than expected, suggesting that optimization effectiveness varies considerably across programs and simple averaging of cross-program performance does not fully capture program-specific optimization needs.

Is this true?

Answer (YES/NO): NO